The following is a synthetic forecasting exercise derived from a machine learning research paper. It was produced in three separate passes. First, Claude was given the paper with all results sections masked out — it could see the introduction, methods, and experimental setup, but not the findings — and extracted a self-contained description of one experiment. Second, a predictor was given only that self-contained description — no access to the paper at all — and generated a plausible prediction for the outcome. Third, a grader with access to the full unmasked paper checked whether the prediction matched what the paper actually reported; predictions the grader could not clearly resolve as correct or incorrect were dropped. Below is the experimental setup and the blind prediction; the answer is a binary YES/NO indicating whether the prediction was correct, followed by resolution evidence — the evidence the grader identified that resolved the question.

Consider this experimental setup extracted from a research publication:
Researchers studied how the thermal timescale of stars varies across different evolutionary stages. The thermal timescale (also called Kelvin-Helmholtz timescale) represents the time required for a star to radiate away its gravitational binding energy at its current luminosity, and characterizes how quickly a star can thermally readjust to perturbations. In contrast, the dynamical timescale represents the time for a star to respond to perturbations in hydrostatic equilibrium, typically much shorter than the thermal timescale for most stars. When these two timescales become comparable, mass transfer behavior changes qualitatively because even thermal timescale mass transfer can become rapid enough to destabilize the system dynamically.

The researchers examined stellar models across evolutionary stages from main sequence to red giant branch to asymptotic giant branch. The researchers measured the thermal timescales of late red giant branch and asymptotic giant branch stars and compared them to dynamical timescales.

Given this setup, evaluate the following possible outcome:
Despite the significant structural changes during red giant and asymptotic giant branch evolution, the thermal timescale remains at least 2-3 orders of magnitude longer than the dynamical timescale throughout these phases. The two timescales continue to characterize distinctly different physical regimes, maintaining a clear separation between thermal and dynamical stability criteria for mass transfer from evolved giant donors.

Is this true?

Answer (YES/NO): NO